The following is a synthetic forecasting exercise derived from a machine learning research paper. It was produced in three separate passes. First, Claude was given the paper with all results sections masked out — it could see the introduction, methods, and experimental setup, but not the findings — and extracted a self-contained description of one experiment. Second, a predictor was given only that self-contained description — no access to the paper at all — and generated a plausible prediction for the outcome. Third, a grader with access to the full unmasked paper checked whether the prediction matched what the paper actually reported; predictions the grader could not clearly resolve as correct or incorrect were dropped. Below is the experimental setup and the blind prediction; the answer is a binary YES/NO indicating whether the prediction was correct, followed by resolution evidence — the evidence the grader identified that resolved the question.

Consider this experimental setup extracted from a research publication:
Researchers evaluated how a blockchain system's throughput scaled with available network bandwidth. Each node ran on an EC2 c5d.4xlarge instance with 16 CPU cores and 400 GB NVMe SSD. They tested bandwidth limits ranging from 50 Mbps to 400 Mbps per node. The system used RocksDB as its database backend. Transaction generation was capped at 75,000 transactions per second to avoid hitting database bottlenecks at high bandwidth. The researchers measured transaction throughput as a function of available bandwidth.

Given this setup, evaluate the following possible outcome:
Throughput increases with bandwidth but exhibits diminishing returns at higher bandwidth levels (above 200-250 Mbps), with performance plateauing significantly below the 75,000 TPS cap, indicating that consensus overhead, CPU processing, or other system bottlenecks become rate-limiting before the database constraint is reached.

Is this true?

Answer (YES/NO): NO